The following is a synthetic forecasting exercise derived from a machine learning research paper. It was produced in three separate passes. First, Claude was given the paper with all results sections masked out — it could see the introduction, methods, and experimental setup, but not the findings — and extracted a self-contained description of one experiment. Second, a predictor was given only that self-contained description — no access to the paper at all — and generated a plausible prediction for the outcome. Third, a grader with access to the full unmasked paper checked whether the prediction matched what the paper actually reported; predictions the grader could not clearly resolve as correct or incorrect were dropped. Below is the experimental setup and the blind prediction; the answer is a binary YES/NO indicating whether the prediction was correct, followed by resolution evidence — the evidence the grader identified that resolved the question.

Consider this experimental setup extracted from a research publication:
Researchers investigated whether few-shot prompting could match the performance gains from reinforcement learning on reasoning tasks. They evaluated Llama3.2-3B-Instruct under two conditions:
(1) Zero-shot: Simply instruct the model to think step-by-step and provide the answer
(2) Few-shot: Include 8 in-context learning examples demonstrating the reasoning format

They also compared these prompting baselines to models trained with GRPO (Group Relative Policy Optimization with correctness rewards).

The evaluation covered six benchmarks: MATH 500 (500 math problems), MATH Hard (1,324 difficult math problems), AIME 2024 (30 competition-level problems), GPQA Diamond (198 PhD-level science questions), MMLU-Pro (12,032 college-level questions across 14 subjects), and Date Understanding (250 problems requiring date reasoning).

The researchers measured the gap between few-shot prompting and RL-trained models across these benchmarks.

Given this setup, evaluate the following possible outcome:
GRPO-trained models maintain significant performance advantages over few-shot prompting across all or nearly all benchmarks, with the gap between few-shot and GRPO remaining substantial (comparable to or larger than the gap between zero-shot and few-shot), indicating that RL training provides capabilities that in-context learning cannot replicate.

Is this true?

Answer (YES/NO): YES